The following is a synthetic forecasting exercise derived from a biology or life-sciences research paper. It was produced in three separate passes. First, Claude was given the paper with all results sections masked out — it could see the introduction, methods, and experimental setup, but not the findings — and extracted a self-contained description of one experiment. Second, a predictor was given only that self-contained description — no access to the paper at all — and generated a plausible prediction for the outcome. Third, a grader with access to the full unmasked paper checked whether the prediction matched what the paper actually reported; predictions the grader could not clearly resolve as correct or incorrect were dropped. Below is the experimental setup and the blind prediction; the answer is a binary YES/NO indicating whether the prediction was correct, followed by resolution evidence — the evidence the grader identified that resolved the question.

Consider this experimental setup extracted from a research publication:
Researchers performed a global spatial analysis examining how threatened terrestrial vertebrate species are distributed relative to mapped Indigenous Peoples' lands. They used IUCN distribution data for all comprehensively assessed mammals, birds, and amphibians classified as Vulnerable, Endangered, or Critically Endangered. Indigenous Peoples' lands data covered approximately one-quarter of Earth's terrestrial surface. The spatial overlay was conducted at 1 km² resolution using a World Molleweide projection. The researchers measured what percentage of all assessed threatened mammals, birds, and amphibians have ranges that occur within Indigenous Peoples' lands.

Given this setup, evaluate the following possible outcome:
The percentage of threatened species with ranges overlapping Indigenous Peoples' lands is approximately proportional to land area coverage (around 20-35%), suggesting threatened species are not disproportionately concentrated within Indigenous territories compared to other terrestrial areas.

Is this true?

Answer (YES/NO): NO